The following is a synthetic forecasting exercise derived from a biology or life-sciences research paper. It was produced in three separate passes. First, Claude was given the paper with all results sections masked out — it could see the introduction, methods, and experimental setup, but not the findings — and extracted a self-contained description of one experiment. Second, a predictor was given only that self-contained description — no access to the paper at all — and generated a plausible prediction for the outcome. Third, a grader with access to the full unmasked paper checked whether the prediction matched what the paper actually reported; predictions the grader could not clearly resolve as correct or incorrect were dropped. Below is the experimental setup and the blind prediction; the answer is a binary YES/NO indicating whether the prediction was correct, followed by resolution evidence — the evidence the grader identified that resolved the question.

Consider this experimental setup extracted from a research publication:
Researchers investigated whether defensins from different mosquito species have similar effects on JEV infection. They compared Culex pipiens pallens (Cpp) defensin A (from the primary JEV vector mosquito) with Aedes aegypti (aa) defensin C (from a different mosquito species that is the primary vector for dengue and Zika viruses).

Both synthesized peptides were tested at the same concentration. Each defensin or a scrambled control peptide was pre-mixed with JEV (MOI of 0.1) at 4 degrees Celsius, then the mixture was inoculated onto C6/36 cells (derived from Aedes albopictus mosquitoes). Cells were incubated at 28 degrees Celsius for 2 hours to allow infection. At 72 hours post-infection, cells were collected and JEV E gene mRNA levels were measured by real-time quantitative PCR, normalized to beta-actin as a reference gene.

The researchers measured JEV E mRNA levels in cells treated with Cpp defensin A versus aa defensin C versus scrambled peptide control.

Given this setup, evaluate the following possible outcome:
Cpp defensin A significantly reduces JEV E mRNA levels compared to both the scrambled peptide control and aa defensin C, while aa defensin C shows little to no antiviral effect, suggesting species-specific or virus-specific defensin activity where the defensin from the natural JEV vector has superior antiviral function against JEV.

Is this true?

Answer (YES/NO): NO